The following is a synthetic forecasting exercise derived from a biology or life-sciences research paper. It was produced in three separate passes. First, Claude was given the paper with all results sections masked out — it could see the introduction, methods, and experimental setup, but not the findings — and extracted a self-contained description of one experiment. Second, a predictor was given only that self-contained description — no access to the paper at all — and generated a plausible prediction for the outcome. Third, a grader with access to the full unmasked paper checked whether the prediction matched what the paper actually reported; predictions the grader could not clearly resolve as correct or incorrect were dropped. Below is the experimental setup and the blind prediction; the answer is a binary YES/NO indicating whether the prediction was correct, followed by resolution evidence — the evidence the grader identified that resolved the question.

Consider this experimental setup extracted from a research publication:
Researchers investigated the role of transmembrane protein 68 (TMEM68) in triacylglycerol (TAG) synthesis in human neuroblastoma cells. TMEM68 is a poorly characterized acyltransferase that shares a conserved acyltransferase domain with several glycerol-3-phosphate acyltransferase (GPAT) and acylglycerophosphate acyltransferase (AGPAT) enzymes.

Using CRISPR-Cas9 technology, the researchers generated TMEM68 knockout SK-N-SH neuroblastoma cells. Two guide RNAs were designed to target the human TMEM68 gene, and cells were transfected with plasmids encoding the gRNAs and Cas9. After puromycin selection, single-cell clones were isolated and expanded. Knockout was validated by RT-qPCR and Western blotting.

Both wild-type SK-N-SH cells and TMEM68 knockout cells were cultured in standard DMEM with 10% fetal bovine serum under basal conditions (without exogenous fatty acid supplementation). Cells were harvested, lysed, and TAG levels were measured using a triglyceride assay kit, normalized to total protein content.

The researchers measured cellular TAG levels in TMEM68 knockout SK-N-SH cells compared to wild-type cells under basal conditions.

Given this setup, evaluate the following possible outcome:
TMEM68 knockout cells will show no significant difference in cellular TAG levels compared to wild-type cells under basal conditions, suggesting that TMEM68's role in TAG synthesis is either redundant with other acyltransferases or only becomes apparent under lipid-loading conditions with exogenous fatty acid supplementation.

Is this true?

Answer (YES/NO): NO